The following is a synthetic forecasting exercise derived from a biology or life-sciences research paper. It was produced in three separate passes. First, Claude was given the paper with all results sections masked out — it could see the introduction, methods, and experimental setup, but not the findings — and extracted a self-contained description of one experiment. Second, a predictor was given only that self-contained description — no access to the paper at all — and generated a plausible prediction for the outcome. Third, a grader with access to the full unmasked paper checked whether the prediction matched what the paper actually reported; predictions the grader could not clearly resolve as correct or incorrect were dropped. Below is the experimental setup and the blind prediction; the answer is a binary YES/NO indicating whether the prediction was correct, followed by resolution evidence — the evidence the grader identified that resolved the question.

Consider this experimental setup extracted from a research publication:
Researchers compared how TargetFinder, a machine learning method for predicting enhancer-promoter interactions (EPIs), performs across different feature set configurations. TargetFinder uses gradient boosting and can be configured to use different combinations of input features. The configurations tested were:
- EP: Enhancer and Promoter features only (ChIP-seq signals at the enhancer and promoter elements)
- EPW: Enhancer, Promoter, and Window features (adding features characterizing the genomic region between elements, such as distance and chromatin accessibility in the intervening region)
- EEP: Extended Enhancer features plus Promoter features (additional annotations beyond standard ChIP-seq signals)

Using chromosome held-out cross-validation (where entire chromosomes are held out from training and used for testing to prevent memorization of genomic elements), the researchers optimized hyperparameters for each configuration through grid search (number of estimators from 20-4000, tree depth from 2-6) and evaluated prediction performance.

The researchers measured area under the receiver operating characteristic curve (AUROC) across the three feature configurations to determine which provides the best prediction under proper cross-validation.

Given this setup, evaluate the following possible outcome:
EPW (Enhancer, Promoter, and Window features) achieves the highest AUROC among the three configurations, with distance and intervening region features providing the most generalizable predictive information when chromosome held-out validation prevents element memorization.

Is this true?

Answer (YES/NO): YES